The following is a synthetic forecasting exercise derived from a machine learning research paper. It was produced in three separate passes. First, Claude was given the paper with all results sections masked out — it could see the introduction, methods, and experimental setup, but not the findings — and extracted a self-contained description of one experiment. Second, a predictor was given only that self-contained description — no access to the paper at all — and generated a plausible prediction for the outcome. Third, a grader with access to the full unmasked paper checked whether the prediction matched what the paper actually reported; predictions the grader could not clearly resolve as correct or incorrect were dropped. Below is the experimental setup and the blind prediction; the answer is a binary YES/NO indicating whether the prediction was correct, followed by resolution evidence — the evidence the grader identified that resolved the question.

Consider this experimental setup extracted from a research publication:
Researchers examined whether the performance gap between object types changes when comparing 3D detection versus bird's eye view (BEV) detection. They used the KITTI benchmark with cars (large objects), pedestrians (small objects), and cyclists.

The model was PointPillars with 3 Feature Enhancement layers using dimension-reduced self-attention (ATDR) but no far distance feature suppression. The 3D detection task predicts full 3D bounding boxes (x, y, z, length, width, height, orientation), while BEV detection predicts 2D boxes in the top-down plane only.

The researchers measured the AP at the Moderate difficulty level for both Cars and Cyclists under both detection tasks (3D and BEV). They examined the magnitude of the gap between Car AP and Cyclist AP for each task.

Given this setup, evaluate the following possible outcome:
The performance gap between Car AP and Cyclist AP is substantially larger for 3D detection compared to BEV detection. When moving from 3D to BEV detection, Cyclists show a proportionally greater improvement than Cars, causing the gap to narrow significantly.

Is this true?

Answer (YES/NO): NO